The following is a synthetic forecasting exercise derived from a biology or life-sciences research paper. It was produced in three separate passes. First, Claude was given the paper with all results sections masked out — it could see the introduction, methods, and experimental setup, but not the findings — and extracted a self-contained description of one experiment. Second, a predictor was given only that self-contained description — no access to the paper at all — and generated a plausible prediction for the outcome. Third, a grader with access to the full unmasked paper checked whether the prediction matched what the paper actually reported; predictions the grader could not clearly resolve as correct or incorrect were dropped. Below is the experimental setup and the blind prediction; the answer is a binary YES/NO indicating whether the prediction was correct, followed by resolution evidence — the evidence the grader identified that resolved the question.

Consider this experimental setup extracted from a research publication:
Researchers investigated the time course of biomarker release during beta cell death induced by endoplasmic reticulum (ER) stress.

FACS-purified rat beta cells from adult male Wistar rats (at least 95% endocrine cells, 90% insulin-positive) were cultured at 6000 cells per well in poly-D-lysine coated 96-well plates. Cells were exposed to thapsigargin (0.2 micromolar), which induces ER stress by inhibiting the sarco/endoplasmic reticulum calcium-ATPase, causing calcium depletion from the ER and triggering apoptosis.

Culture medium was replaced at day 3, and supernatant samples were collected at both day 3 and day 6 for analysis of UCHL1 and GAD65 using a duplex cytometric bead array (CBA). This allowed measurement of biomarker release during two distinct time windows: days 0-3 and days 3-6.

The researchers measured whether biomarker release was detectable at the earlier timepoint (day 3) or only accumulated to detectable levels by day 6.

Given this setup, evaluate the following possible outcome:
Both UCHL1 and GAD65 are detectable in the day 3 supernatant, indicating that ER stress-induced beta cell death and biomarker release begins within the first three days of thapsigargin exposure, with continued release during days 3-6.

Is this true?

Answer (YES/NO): NO